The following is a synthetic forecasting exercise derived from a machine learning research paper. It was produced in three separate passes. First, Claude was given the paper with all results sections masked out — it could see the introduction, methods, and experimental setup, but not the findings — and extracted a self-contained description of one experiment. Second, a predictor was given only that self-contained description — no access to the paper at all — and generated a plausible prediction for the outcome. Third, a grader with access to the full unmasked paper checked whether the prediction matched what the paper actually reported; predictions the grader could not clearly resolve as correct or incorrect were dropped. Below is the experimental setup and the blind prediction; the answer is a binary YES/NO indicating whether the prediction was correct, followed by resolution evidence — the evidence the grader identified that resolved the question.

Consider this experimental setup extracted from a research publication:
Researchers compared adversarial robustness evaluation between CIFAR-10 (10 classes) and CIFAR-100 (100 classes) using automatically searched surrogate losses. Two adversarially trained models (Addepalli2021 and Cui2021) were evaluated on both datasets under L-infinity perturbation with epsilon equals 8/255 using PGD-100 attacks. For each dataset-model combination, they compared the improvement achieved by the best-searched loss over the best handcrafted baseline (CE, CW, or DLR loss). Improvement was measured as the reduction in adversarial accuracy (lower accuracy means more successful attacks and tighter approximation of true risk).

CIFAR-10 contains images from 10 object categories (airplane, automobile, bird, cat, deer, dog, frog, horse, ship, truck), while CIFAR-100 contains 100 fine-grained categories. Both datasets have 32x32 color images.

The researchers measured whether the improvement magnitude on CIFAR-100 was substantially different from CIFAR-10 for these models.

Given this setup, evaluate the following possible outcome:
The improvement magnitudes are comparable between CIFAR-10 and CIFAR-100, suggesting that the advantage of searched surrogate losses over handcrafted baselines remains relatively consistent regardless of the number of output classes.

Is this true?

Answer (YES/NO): YES